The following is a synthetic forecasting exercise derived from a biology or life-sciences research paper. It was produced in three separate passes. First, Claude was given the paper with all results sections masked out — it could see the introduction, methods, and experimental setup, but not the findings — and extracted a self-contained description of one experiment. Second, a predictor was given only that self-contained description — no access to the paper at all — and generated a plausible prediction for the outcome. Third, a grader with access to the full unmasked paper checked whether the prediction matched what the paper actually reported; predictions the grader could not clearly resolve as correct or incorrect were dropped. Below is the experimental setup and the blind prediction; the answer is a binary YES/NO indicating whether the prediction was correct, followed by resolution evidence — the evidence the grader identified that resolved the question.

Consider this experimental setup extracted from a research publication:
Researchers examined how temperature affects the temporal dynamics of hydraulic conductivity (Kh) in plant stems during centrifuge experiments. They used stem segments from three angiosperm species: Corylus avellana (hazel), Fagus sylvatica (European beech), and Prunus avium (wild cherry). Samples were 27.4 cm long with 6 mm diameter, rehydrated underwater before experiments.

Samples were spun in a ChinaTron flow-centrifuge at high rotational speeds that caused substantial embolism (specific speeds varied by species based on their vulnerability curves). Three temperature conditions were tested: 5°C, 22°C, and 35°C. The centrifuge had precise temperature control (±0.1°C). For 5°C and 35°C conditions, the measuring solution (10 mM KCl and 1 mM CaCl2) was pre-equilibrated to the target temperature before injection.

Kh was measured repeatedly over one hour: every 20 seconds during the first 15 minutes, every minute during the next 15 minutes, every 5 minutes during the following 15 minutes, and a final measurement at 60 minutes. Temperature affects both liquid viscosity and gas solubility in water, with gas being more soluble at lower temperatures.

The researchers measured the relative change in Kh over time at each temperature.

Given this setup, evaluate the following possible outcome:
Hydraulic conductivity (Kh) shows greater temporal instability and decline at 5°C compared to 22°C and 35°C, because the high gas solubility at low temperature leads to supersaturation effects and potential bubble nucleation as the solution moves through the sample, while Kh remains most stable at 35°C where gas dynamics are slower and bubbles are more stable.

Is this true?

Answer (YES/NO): NO